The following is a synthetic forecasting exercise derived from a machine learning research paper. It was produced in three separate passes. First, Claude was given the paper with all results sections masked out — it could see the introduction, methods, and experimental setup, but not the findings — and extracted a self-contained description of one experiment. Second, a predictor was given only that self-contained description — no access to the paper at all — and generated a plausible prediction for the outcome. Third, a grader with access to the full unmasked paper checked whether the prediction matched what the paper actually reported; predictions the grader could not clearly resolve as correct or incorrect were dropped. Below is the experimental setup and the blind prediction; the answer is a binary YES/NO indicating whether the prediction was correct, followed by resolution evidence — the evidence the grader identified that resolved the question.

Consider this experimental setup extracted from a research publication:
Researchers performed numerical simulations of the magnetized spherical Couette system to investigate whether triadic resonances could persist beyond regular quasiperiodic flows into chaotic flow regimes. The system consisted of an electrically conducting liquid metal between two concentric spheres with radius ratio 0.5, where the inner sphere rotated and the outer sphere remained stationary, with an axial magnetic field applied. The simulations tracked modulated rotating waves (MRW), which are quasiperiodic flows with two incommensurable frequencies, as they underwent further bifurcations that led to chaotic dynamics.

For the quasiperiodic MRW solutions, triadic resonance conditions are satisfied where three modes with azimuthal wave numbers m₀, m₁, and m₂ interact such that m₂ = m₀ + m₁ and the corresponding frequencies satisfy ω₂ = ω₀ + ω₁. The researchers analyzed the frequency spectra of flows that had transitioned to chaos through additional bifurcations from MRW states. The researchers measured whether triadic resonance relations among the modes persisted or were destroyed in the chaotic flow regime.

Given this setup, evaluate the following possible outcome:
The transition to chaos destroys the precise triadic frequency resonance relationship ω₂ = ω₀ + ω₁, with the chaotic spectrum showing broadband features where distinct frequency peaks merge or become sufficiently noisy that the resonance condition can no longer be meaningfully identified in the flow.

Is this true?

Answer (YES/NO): NO